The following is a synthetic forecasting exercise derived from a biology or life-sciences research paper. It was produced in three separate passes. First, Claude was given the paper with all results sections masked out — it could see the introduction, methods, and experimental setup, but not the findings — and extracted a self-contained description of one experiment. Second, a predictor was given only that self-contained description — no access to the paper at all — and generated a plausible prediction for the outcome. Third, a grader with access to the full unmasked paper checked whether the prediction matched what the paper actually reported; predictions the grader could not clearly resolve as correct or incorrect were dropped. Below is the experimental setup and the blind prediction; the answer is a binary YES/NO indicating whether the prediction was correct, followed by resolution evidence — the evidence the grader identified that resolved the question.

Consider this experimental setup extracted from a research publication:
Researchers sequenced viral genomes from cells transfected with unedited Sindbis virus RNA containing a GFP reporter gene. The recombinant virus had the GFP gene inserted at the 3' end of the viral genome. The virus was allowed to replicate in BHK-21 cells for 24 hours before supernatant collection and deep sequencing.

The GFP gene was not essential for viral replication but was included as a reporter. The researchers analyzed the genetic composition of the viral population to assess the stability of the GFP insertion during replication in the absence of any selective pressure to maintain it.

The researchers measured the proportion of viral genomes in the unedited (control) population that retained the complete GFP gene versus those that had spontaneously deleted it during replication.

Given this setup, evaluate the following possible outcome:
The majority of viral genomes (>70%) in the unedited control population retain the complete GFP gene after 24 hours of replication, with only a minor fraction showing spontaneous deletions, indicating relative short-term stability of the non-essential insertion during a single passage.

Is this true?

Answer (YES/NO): YES